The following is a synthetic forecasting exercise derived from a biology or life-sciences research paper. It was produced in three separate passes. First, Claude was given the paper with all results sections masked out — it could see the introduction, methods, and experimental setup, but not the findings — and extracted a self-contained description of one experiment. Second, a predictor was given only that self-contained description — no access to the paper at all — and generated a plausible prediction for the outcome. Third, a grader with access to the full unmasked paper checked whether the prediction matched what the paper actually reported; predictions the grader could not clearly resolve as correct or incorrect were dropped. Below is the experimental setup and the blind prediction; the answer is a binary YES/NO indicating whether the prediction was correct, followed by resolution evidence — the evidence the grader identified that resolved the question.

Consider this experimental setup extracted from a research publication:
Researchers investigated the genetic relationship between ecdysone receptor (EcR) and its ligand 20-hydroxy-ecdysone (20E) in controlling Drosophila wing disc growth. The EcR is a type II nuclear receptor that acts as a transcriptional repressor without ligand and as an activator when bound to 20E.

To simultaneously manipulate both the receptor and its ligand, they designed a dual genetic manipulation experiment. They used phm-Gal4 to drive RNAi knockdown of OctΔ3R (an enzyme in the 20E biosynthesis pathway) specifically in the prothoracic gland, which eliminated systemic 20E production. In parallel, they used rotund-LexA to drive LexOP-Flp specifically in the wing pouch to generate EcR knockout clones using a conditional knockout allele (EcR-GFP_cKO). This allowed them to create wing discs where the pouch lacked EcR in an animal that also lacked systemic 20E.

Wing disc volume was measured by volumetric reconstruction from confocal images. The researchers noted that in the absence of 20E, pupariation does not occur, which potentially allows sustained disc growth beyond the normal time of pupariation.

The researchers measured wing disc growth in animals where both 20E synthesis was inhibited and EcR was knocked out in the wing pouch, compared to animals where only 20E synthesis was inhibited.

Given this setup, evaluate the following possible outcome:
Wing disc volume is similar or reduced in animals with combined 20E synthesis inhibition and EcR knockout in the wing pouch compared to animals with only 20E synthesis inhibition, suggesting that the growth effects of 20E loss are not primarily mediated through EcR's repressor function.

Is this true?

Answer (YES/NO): NO